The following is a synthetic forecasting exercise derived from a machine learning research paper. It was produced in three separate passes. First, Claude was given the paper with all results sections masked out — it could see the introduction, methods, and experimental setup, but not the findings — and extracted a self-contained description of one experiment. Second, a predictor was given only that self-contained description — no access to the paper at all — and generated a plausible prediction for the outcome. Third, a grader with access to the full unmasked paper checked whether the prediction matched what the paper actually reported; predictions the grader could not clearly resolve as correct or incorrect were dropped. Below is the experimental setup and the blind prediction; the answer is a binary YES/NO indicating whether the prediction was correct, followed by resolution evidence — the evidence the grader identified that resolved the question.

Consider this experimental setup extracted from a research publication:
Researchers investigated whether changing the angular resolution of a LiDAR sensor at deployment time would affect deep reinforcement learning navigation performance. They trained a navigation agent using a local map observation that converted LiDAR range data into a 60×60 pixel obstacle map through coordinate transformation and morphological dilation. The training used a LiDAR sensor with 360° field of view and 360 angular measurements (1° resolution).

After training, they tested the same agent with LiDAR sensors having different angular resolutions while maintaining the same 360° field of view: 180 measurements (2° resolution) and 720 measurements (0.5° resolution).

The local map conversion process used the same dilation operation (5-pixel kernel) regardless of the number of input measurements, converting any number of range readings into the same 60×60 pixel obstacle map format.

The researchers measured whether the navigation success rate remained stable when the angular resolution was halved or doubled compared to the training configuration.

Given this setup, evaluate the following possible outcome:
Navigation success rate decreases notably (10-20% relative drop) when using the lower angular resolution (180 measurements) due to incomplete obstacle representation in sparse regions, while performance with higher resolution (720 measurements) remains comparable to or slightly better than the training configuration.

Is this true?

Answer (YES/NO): NO